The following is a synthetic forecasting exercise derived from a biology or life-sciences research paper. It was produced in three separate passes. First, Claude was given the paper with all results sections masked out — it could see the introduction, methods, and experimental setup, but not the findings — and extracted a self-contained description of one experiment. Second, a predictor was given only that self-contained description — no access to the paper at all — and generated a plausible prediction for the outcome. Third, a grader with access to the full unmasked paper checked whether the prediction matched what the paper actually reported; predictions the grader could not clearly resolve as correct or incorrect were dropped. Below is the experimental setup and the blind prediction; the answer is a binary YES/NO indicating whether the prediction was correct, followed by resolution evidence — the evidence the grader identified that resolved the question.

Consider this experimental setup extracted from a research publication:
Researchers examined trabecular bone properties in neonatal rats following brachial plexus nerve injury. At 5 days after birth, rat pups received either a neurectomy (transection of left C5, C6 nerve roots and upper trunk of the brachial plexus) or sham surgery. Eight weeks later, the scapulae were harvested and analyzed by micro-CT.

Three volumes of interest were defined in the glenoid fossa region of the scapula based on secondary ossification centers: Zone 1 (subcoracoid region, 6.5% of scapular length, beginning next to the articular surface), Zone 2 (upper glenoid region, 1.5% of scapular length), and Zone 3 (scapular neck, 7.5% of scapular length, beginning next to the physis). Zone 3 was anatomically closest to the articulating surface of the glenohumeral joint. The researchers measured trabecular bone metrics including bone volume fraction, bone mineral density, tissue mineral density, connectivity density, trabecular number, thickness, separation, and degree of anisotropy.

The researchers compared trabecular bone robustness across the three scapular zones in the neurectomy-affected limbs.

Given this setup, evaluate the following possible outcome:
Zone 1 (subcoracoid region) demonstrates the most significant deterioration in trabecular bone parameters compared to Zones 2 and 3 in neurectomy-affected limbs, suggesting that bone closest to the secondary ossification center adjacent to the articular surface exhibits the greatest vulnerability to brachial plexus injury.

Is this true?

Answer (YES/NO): NO